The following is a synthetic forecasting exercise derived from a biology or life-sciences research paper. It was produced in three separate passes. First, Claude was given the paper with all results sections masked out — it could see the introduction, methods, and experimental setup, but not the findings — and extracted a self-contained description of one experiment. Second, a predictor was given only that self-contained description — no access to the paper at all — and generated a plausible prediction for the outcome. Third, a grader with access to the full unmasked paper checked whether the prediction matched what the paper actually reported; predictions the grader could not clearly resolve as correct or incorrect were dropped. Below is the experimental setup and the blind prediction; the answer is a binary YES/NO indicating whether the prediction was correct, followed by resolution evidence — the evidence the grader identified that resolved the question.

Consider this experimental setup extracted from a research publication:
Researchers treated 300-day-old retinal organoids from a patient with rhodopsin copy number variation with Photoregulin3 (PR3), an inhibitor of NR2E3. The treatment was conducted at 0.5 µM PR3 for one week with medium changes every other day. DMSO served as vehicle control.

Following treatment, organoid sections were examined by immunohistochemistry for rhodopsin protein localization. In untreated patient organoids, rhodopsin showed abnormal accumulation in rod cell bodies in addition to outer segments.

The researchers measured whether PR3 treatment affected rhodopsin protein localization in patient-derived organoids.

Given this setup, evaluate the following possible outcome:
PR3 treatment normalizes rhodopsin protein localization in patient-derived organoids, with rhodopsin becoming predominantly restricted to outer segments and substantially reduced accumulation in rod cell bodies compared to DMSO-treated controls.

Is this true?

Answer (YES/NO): NO